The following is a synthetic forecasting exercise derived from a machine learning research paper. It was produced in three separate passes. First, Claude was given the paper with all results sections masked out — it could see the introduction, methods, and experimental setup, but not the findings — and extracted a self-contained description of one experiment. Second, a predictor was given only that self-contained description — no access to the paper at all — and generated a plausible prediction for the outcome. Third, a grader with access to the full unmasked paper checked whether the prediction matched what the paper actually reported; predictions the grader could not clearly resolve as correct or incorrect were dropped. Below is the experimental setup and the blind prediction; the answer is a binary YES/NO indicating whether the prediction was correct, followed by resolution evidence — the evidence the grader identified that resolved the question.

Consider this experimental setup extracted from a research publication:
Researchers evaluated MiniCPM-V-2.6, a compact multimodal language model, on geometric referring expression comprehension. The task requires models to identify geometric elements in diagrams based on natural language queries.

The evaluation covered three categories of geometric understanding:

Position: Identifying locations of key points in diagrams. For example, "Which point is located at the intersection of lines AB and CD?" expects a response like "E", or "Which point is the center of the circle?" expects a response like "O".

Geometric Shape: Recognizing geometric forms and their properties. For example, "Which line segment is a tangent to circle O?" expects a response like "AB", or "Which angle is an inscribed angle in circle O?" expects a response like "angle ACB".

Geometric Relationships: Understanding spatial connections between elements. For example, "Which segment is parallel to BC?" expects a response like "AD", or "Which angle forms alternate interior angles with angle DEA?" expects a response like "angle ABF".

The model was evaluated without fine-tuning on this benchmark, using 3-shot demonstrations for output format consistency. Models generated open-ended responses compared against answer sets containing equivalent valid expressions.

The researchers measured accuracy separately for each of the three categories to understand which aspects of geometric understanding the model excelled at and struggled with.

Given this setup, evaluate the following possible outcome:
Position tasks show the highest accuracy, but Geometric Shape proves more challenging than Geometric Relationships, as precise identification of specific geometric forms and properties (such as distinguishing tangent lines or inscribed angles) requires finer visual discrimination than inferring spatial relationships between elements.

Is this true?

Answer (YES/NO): NO